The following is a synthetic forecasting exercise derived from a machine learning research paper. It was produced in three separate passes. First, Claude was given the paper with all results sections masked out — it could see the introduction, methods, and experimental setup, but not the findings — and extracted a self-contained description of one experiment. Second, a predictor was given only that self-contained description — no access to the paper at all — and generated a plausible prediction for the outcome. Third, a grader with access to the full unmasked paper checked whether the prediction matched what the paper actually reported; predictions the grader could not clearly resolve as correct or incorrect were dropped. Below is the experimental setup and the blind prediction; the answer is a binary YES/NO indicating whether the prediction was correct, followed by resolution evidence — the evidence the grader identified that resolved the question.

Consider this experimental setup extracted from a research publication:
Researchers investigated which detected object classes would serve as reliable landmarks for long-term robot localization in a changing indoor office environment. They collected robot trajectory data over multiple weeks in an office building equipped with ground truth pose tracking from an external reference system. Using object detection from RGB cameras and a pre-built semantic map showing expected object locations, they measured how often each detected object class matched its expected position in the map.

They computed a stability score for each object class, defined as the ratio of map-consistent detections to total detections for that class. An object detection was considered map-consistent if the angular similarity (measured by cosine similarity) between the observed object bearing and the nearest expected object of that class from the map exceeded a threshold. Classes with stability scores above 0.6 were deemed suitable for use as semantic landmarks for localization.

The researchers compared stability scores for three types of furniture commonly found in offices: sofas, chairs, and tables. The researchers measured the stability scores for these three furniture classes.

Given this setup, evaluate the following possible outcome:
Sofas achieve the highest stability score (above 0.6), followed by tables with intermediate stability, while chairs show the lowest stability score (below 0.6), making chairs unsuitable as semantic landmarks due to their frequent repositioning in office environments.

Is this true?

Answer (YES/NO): NO